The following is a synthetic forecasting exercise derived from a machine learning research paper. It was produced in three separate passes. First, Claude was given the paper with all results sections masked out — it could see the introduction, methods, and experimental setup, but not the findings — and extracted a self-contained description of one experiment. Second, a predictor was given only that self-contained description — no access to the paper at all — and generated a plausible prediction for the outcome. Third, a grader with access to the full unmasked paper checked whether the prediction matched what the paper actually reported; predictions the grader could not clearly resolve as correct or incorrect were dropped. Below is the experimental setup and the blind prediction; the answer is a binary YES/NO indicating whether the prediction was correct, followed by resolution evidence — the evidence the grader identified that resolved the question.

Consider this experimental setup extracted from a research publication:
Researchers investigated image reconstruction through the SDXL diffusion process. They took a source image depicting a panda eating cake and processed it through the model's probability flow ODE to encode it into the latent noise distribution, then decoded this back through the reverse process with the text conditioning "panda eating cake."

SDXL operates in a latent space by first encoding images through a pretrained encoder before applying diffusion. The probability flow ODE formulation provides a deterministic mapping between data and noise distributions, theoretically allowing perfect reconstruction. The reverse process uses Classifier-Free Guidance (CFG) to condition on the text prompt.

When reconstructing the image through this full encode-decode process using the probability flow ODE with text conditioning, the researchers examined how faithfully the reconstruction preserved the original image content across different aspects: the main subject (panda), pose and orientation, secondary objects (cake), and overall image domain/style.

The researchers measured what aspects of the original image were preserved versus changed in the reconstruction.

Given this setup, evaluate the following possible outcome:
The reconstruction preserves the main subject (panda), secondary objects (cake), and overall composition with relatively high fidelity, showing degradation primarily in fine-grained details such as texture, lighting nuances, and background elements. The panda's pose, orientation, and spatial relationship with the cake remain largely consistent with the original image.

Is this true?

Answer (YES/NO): NO